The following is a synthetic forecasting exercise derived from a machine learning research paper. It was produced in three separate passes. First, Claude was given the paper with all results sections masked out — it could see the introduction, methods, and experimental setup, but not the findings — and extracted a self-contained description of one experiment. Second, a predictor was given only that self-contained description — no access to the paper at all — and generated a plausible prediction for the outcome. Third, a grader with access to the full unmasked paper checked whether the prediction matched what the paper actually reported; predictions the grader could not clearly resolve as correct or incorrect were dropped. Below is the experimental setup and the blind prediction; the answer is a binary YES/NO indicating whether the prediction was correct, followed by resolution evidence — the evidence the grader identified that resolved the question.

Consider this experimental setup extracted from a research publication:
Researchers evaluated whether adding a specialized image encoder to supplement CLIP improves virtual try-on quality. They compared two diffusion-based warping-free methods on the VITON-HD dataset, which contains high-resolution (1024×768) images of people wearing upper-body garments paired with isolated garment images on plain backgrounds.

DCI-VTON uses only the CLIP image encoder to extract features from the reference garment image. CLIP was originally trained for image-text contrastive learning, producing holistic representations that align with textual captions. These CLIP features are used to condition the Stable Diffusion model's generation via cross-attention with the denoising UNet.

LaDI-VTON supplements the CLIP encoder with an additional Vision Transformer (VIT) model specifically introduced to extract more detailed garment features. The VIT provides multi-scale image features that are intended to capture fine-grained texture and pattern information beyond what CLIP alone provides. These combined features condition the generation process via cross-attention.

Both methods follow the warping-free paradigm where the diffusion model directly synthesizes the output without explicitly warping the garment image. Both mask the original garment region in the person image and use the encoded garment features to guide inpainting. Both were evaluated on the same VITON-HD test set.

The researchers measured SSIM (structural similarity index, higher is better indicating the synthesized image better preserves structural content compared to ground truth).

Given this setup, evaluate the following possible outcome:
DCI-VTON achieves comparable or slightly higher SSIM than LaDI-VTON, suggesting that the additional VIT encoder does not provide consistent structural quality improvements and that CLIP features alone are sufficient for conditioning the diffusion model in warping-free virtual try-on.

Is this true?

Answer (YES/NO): YES